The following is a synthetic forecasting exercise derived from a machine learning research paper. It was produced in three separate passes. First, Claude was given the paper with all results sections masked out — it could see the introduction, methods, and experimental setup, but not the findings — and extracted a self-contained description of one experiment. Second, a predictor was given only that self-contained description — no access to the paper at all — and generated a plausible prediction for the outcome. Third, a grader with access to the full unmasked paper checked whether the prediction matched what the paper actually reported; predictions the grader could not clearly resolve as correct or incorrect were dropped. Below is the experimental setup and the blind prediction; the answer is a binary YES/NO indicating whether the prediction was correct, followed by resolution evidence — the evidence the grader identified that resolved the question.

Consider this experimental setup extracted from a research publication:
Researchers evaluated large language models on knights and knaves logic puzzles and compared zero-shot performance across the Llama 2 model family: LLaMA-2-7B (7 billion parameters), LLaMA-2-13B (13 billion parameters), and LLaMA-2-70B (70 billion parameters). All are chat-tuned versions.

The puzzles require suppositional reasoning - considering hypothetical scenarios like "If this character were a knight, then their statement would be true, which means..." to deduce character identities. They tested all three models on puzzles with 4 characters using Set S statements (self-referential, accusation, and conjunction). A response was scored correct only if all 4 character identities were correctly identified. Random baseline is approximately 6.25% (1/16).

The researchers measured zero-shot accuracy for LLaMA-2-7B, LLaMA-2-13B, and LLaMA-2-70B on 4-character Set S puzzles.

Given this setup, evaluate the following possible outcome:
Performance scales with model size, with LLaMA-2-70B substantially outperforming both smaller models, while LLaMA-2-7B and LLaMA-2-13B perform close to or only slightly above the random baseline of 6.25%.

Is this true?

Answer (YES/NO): NO